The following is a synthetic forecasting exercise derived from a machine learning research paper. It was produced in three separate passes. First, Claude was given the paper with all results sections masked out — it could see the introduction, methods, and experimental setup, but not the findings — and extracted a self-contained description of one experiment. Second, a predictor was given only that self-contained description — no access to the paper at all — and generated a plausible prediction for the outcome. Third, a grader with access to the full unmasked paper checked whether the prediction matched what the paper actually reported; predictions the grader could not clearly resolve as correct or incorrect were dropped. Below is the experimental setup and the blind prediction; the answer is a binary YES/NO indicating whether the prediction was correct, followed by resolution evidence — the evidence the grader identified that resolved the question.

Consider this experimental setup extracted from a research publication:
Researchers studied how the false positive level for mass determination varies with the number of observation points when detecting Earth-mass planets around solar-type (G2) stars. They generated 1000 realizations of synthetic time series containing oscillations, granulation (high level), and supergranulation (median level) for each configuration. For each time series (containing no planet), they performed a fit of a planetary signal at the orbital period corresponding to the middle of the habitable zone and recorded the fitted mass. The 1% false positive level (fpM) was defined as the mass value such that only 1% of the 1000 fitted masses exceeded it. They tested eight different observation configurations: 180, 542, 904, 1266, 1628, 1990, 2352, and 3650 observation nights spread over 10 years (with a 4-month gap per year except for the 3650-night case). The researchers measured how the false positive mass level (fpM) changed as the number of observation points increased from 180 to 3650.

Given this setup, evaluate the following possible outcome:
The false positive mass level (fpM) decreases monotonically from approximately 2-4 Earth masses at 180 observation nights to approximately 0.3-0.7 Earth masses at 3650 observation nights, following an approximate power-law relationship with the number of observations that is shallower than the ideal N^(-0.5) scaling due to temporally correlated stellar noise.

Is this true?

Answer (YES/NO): NO